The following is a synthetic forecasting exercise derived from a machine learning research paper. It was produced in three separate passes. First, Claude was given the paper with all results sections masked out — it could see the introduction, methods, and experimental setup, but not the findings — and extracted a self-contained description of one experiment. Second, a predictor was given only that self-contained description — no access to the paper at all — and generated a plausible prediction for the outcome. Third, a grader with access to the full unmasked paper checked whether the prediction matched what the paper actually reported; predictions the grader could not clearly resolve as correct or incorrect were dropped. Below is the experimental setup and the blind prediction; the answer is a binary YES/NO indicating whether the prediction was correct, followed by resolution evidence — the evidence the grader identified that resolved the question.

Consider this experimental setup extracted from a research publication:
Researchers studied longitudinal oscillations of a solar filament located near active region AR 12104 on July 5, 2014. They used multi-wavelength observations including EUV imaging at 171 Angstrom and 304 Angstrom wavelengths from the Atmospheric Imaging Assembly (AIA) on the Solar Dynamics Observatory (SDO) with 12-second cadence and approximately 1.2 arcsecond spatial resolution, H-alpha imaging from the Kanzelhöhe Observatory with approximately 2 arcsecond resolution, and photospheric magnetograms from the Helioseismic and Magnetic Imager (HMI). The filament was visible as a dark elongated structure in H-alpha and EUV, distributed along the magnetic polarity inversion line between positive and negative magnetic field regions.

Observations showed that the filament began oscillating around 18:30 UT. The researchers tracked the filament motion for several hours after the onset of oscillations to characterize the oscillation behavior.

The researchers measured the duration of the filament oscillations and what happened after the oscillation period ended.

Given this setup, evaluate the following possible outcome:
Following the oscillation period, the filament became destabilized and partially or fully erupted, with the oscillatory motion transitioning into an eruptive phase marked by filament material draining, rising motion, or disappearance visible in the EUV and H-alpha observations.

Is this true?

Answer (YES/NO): YES